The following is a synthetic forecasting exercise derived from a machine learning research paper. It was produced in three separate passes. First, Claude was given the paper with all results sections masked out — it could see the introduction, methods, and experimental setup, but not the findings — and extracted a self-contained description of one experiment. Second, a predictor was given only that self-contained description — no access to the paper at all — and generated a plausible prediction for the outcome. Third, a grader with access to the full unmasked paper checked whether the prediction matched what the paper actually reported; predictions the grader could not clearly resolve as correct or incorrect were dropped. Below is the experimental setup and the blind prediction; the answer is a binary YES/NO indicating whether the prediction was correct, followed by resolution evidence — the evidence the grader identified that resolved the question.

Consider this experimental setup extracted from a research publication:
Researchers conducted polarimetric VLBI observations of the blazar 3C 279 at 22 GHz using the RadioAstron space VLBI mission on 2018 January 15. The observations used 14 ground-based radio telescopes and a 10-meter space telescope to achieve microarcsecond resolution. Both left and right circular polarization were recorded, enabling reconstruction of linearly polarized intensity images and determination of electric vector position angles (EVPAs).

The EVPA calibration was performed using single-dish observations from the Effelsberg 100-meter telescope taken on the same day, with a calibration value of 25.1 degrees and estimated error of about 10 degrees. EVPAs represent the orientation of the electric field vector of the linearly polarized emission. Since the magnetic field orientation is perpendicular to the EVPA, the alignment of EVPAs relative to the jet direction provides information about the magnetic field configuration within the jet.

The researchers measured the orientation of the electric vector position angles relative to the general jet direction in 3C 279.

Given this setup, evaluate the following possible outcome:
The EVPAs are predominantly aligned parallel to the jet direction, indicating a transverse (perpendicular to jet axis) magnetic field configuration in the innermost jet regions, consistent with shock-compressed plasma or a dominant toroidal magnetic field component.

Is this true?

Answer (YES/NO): YES